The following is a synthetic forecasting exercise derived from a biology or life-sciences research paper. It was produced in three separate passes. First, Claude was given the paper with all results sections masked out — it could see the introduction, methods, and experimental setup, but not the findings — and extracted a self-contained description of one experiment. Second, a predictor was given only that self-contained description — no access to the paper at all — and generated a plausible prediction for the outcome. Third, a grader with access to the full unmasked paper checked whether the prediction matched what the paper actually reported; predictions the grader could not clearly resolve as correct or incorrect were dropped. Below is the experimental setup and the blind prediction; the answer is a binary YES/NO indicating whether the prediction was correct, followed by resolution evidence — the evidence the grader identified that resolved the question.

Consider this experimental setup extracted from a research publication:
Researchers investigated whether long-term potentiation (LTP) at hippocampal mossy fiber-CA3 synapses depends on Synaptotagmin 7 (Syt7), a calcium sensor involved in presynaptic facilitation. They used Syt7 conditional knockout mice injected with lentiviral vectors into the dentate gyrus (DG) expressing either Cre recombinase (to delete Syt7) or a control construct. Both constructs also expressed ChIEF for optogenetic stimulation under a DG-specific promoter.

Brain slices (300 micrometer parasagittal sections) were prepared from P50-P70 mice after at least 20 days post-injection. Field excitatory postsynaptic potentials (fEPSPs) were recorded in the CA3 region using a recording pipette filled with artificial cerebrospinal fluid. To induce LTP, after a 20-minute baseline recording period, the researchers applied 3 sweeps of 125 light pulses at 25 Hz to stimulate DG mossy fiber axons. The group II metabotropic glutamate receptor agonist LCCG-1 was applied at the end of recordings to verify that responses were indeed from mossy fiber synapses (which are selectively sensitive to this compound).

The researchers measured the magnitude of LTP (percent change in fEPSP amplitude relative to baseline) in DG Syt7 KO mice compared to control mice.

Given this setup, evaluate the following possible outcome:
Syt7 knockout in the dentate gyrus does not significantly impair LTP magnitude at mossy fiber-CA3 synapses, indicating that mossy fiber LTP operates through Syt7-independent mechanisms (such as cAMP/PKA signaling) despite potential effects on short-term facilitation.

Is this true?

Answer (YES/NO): YES